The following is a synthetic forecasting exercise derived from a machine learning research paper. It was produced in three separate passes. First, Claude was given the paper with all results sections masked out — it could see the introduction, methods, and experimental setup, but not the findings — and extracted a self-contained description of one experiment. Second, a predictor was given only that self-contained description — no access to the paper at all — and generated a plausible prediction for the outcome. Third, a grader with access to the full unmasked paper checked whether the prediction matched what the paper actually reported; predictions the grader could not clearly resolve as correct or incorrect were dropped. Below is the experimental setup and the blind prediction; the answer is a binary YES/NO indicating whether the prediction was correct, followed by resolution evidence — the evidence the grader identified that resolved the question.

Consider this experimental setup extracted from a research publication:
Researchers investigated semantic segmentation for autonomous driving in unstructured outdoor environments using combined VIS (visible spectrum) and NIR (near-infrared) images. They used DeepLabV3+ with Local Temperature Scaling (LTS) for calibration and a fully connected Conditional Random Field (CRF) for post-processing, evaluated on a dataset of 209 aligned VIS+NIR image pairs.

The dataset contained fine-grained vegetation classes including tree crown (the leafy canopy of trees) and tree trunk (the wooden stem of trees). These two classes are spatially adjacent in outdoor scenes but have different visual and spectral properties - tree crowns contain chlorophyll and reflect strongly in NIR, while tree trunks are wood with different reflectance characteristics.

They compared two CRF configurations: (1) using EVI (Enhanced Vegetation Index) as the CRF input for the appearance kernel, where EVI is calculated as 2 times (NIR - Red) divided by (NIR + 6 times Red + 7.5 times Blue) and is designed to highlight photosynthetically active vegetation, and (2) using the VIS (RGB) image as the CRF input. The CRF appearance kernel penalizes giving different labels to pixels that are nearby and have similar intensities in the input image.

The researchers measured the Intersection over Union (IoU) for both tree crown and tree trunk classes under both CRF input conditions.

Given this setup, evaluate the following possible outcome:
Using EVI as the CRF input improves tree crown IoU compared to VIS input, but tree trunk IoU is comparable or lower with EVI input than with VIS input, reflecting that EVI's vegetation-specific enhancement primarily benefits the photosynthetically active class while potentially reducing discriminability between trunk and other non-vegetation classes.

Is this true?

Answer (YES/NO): NO